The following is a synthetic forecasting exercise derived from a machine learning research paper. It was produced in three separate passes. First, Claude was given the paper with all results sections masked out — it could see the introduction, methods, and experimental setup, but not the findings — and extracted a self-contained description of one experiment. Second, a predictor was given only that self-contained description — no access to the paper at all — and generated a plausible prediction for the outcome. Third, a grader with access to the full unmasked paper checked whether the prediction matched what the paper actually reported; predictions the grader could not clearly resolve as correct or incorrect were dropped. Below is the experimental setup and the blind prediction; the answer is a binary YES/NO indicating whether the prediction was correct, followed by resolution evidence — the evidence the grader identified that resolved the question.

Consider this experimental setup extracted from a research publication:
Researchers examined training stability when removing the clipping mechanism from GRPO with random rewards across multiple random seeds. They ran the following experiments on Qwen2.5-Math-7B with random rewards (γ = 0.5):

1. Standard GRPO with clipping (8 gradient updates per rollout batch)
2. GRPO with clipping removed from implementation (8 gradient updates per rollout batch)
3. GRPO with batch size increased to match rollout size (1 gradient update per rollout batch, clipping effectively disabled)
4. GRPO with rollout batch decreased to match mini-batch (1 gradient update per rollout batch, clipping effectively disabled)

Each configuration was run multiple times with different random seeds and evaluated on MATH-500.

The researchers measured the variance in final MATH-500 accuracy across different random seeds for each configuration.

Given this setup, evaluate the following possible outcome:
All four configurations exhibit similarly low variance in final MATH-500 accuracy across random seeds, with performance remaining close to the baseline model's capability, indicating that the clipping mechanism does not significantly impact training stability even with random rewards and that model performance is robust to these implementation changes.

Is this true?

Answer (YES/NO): NO